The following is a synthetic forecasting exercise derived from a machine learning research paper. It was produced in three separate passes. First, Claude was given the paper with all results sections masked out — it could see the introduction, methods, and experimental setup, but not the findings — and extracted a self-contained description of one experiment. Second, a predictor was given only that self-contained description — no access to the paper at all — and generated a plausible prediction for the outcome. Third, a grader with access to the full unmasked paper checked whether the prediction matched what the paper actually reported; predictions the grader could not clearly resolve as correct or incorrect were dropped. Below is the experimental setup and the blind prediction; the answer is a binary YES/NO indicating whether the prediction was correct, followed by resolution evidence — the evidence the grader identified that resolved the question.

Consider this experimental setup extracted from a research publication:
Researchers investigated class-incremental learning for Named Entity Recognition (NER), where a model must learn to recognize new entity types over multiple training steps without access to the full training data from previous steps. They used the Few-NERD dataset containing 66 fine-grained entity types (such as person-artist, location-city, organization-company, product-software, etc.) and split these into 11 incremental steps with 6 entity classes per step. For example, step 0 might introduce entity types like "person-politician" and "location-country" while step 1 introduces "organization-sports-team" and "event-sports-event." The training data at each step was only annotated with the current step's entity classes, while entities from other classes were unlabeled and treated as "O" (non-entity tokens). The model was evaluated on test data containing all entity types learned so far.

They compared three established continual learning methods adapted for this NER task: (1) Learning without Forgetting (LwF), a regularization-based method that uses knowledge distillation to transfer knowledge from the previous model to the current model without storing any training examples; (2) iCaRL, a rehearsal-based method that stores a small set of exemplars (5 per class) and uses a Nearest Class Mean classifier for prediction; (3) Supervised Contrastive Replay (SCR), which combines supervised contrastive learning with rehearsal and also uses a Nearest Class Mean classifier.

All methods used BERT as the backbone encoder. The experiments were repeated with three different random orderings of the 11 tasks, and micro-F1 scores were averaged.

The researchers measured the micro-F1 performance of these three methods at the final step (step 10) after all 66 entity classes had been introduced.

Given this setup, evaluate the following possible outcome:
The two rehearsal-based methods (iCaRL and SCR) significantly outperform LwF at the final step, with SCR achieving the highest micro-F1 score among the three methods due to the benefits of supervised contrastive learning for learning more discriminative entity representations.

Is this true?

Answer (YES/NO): NO